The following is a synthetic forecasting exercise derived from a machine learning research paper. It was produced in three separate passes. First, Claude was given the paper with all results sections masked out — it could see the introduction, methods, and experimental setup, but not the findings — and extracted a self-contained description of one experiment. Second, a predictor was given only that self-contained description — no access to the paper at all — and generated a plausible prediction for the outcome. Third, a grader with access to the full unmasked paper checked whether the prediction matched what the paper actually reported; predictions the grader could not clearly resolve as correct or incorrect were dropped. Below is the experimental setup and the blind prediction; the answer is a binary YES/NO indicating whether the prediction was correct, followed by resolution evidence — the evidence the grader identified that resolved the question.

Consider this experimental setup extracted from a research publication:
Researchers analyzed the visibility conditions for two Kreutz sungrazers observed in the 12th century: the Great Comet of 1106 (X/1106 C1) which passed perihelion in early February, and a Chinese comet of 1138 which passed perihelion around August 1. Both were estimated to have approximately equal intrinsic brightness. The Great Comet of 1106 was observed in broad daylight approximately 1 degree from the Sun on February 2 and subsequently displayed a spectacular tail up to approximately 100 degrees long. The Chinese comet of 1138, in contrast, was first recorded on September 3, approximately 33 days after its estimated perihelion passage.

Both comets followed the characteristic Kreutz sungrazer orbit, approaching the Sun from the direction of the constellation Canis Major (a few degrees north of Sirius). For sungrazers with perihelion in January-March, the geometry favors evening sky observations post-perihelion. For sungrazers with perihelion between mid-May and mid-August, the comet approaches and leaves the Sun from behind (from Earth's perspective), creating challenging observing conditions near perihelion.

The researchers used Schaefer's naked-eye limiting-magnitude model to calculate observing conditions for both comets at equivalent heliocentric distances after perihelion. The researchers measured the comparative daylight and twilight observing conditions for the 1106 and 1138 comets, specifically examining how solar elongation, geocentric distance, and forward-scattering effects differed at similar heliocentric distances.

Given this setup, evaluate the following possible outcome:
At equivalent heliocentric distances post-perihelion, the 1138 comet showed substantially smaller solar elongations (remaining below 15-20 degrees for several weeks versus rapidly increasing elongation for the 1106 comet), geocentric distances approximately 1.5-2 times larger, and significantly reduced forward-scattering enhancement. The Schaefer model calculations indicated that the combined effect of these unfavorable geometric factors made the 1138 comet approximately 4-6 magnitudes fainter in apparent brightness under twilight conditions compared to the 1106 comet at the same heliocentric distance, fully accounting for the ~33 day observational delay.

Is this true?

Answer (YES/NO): NO